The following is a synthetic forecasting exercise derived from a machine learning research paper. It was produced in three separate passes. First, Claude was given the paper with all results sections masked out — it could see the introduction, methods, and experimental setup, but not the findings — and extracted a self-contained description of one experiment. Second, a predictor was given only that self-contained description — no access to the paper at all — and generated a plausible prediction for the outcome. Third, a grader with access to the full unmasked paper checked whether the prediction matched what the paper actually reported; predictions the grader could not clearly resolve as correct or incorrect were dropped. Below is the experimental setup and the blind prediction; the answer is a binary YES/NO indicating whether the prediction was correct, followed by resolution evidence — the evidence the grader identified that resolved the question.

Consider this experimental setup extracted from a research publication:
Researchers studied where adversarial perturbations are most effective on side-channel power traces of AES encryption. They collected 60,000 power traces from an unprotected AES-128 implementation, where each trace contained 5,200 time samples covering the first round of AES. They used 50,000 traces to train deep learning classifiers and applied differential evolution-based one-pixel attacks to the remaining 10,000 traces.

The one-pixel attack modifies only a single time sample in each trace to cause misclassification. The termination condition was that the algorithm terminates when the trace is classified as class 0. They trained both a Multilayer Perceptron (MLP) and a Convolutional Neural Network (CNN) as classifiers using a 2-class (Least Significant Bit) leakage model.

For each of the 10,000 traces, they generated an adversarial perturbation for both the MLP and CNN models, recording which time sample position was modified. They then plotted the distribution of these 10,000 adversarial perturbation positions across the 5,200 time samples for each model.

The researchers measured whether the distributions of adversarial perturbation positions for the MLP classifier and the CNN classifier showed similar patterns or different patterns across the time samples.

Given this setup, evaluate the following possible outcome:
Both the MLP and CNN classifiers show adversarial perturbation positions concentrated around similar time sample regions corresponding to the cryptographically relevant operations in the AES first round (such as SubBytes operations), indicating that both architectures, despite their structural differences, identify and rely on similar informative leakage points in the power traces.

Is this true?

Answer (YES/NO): YES